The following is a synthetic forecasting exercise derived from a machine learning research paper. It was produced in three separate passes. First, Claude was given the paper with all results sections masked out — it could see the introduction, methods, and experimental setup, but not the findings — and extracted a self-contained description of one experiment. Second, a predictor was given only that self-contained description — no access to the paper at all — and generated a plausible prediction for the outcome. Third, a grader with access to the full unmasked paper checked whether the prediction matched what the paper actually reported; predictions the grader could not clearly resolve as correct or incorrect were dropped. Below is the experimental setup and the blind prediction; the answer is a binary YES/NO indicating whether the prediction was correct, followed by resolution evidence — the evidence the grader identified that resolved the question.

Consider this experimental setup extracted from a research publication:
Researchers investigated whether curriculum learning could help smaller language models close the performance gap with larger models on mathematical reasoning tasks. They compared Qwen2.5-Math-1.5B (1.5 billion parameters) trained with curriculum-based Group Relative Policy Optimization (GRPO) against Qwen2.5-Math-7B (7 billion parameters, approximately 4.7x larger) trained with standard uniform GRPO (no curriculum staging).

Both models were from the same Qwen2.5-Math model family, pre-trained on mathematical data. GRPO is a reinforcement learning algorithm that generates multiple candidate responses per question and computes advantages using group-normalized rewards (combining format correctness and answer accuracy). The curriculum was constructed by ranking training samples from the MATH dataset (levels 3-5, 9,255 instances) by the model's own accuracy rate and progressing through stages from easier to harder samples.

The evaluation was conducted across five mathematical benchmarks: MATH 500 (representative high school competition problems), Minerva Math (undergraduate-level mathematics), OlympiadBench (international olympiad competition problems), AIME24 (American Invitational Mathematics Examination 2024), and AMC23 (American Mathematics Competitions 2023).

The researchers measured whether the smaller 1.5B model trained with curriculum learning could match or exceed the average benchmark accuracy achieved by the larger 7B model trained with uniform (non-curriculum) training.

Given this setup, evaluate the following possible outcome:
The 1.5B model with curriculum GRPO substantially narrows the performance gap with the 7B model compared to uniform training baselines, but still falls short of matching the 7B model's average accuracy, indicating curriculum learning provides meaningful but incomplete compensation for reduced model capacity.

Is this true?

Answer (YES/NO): YES